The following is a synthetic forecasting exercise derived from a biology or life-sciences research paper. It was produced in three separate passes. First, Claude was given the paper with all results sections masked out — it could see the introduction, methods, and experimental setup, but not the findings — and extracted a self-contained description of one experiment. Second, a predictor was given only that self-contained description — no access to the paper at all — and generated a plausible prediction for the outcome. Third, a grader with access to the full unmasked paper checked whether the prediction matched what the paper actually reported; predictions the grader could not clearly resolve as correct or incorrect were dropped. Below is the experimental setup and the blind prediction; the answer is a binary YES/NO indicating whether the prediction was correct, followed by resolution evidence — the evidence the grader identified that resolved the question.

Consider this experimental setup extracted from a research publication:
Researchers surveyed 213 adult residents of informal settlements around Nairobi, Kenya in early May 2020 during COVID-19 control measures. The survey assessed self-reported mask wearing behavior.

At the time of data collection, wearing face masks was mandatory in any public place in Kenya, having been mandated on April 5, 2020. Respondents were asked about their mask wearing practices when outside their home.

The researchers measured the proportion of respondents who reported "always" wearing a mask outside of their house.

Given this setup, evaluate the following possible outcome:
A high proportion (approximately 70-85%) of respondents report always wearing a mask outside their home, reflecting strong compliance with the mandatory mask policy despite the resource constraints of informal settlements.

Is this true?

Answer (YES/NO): NO